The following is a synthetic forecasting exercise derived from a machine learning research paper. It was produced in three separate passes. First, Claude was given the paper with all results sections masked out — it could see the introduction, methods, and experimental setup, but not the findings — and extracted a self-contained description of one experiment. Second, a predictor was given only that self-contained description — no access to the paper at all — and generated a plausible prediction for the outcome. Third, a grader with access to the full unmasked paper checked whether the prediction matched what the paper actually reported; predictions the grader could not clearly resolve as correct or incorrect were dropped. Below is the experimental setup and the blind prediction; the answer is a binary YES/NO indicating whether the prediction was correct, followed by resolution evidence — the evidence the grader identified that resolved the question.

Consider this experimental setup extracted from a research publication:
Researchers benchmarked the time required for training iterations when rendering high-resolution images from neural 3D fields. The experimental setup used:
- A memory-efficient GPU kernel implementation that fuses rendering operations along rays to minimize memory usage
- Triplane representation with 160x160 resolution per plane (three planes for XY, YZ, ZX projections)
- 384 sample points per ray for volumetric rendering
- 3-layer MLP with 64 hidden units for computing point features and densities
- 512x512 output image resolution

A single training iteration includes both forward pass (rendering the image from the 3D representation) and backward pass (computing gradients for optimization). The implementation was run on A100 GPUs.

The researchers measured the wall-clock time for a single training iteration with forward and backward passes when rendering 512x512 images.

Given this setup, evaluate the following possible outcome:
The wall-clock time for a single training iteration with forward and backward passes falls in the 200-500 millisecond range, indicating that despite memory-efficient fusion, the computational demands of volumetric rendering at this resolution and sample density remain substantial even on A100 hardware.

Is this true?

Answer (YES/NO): NO